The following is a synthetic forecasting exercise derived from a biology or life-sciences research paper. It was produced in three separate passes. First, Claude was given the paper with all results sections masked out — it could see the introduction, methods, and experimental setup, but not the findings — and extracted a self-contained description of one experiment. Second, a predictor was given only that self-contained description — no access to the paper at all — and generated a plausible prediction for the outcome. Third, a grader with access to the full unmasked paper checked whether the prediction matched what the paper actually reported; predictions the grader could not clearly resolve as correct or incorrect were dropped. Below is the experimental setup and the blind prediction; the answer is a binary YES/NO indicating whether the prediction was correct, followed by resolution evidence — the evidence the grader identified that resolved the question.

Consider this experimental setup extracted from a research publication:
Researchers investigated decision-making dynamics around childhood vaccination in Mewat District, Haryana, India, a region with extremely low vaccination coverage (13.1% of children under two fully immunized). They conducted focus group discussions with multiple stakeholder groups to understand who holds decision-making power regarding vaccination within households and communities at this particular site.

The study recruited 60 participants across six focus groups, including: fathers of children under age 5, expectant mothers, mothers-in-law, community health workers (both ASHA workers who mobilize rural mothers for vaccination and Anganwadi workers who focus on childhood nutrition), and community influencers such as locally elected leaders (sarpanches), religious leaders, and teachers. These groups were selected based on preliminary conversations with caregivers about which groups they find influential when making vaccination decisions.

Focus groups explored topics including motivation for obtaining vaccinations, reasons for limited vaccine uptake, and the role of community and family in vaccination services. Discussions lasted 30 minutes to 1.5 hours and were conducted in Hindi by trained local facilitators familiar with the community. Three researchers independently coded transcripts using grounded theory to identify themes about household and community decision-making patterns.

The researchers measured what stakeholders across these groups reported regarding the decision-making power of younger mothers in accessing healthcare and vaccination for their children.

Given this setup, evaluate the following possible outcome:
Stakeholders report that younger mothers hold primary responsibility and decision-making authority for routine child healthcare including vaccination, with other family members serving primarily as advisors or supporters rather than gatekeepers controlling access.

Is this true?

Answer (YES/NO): NO